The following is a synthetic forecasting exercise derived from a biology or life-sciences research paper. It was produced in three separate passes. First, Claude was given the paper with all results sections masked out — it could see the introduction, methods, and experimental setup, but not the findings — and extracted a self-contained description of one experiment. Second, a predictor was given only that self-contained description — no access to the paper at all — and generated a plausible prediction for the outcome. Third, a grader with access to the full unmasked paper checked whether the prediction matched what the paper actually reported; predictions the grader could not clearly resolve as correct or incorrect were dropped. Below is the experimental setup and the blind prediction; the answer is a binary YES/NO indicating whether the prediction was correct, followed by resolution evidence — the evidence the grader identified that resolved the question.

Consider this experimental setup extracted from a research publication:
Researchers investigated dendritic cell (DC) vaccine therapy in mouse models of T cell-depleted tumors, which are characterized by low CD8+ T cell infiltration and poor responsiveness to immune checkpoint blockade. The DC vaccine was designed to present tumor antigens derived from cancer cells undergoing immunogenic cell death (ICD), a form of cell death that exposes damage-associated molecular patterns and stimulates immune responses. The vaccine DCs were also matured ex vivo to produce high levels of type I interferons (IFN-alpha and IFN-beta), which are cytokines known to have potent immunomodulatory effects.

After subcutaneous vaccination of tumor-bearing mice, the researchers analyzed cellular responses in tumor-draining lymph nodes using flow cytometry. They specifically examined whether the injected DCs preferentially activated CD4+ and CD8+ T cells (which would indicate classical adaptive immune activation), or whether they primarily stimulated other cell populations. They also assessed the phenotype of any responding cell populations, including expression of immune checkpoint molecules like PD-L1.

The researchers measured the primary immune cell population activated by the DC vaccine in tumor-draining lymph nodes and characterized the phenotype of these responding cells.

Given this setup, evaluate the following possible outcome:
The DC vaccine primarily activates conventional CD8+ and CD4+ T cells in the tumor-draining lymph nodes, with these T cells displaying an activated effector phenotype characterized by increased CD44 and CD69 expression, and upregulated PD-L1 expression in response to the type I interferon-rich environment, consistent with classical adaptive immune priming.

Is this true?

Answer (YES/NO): NO